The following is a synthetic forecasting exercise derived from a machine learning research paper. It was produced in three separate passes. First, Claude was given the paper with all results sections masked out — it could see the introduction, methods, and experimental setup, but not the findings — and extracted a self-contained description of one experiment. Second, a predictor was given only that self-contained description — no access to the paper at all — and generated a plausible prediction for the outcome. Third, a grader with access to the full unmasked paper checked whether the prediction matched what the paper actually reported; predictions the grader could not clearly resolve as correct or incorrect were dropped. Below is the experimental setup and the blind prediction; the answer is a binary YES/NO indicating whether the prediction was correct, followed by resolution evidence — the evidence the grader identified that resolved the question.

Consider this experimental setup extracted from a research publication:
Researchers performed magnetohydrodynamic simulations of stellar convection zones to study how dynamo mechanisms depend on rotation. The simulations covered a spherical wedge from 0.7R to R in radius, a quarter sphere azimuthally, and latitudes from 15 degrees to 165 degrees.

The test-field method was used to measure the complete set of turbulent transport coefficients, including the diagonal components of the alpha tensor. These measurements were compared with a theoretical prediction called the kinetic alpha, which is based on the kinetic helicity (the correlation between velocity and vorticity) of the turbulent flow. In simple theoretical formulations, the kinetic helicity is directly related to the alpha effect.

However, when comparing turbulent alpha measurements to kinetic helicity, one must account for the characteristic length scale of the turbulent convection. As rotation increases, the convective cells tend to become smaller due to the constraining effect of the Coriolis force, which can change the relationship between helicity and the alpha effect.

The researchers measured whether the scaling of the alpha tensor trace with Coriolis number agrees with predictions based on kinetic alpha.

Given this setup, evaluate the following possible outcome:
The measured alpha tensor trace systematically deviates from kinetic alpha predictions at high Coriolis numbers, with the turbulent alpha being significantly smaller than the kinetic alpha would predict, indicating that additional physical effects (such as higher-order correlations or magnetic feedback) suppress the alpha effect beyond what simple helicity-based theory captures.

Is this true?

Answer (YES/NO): NO